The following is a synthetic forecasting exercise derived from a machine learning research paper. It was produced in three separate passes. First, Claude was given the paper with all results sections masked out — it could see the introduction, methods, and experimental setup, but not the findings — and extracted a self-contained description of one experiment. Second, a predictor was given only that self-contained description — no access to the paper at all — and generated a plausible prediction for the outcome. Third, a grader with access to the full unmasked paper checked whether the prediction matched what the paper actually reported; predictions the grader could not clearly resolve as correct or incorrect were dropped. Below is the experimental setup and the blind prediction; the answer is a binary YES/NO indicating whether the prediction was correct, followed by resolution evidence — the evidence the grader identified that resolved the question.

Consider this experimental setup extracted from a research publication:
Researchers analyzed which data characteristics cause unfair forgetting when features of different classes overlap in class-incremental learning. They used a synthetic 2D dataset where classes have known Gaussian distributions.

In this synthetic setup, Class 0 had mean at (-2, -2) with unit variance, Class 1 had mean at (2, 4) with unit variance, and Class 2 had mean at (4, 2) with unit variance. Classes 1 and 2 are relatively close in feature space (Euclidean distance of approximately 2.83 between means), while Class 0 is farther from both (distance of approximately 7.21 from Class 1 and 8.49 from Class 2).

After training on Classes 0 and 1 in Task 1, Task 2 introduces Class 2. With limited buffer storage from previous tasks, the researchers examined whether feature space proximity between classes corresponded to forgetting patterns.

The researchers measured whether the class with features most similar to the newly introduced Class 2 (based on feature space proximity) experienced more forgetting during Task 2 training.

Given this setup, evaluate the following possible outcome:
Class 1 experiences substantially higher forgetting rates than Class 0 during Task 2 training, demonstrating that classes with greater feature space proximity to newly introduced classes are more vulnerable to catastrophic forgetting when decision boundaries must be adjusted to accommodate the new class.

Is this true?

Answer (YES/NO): YES